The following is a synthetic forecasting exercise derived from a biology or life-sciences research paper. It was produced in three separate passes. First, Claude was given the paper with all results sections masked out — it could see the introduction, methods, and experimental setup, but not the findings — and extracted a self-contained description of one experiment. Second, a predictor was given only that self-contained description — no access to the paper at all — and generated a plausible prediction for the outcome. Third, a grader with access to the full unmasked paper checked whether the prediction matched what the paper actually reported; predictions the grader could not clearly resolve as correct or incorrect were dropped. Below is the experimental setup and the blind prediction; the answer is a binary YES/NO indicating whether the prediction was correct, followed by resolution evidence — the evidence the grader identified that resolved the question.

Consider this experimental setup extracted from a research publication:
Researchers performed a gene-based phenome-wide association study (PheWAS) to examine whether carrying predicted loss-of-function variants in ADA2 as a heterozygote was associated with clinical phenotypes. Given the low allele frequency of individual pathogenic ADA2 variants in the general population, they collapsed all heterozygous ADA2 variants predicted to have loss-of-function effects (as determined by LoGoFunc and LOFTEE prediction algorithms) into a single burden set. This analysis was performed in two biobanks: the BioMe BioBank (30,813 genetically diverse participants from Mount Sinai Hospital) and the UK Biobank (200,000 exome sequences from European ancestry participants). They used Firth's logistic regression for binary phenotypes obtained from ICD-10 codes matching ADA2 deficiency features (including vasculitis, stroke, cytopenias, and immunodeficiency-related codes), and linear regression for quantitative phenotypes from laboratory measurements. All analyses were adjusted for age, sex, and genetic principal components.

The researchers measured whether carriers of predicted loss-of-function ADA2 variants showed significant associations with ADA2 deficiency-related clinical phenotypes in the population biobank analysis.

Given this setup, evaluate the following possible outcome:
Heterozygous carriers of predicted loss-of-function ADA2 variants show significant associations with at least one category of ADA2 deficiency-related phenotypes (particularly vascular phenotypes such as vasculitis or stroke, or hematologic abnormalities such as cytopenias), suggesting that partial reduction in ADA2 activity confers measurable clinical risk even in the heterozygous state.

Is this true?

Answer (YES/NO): YES